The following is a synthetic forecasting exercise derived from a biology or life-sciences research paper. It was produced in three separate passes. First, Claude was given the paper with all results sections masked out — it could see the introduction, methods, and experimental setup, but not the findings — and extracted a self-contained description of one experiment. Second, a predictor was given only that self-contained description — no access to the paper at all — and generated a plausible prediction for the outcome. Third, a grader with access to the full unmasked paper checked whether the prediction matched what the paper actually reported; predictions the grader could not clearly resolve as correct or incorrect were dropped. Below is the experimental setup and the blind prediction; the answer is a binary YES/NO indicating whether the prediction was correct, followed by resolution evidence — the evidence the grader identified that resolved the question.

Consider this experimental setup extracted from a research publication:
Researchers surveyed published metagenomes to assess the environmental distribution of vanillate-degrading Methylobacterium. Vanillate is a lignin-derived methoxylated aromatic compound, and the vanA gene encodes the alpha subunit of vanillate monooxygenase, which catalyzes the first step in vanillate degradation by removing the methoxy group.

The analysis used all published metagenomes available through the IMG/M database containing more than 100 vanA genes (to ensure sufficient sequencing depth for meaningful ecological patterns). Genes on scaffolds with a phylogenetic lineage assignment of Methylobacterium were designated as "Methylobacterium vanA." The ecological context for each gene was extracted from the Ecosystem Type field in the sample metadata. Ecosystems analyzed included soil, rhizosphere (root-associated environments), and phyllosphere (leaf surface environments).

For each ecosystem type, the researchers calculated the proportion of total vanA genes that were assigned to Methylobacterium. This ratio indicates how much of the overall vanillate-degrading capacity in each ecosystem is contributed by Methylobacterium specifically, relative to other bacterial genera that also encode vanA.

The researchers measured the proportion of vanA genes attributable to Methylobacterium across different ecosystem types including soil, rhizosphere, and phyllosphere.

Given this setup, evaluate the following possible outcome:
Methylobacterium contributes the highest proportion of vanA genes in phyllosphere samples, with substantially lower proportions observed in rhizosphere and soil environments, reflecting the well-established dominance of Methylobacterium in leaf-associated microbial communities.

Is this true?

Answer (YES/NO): YES